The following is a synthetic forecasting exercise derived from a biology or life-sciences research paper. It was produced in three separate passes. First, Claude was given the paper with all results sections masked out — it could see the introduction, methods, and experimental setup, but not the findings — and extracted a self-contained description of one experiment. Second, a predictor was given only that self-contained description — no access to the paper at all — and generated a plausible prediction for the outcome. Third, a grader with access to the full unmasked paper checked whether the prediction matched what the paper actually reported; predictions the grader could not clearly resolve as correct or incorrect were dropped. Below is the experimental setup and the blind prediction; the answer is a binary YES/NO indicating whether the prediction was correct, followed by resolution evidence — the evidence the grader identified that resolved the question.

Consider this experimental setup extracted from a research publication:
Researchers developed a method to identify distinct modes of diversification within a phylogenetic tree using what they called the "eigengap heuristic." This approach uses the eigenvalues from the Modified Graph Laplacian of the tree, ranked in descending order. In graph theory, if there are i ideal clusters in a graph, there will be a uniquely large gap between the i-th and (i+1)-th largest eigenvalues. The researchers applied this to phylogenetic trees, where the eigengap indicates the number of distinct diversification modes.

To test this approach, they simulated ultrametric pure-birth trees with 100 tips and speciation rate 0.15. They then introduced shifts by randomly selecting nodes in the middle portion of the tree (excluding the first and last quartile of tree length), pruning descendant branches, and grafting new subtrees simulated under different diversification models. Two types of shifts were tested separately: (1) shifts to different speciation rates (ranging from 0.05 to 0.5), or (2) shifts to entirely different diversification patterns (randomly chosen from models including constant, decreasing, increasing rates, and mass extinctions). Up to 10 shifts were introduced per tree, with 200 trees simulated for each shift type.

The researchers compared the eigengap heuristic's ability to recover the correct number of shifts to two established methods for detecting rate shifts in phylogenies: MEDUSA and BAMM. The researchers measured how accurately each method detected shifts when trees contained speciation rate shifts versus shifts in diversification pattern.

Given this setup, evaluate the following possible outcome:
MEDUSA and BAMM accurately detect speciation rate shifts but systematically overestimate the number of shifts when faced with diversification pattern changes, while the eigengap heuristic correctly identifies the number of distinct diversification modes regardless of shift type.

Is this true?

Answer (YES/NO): NO